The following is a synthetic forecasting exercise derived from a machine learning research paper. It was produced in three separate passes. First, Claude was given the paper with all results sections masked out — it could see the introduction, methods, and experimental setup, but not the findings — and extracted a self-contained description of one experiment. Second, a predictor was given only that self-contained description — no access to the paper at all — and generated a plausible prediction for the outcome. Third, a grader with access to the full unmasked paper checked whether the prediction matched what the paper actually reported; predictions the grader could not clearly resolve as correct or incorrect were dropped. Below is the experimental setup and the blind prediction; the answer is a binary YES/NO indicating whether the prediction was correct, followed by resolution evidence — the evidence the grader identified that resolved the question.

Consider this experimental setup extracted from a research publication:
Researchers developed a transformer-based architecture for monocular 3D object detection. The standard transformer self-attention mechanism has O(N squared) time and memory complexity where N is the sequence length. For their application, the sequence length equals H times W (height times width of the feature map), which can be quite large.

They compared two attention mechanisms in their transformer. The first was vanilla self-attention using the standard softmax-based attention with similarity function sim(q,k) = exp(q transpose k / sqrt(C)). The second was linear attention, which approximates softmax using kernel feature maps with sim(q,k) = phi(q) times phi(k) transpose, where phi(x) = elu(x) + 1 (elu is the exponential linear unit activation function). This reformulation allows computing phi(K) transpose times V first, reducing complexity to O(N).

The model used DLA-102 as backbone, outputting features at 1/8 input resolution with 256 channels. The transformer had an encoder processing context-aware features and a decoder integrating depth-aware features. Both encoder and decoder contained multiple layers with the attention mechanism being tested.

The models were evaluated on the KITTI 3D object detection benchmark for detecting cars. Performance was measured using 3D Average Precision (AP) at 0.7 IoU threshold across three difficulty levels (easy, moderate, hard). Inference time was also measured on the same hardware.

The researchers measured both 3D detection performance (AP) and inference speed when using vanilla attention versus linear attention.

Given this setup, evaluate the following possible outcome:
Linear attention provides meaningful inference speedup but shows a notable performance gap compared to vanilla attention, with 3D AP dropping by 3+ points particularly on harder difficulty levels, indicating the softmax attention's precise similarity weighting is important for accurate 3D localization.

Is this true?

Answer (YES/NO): NO